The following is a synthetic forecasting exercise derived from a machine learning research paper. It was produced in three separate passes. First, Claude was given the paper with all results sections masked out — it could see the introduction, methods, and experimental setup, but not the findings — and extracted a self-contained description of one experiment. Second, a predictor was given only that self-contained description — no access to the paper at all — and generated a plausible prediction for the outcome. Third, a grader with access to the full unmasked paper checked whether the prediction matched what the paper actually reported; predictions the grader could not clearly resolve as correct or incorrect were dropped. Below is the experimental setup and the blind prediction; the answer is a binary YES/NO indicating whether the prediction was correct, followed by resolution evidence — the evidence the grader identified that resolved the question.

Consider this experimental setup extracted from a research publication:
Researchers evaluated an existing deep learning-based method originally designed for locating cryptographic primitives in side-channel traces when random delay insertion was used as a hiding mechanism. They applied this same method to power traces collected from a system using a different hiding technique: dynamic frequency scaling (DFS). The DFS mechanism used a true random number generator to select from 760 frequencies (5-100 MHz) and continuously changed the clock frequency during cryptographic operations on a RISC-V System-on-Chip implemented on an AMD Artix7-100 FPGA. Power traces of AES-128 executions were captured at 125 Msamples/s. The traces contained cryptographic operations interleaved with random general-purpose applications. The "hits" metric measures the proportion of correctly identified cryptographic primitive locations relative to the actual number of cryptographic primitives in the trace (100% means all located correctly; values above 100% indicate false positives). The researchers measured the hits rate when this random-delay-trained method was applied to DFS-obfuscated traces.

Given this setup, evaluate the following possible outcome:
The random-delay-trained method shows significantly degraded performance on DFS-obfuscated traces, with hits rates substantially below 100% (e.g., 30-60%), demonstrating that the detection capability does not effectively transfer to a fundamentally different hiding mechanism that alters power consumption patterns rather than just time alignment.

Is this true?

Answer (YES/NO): NO